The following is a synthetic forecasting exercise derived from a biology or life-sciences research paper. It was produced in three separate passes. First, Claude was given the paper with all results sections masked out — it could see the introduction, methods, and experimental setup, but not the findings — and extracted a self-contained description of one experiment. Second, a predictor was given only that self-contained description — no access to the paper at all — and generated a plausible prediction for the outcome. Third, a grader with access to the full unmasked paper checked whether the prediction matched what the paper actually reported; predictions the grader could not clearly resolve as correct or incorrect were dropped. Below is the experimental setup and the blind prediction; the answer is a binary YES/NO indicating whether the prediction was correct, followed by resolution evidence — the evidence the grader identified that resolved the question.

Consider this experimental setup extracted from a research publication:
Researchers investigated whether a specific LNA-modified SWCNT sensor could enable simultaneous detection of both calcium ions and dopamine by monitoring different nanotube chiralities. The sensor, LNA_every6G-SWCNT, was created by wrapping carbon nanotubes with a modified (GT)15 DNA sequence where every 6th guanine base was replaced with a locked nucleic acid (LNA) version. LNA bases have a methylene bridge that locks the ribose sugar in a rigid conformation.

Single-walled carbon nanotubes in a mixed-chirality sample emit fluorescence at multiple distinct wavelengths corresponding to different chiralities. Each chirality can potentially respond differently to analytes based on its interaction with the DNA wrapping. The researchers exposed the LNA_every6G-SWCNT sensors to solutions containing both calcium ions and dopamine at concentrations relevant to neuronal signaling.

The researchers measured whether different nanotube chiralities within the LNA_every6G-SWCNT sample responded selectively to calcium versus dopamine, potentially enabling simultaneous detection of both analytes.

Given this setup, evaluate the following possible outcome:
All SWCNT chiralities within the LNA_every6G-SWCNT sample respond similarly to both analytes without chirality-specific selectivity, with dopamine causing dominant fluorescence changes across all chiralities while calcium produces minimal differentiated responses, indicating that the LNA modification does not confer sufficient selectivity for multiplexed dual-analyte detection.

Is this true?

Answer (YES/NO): NO